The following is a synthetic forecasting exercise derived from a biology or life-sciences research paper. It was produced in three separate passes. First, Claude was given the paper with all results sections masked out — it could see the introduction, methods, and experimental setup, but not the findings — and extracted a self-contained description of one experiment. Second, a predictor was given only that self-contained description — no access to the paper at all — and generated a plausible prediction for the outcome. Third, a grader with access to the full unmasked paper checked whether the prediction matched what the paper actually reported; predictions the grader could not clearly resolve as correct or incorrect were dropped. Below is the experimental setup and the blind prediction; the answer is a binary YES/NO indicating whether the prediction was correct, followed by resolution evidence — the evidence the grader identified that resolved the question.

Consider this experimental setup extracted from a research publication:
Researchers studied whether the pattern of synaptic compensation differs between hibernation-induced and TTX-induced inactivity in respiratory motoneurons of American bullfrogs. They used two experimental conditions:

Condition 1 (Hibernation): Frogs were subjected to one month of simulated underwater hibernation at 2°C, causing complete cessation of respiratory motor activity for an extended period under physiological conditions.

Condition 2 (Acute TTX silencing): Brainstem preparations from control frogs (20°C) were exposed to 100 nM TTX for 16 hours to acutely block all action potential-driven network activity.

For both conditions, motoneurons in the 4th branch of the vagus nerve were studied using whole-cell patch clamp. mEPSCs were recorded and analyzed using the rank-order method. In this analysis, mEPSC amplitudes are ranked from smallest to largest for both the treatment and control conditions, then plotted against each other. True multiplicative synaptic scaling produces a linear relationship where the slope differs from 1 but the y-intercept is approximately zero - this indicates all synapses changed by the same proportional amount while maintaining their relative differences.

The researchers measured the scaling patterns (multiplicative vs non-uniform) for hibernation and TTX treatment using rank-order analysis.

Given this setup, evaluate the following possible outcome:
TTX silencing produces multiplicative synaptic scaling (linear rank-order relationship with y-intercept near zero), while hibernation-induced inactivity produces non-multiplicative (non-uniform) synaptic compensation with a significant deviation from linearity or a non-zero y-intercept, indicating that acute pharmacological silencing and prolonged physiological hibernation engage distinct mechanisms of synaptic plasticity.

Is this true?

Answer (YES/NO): NO